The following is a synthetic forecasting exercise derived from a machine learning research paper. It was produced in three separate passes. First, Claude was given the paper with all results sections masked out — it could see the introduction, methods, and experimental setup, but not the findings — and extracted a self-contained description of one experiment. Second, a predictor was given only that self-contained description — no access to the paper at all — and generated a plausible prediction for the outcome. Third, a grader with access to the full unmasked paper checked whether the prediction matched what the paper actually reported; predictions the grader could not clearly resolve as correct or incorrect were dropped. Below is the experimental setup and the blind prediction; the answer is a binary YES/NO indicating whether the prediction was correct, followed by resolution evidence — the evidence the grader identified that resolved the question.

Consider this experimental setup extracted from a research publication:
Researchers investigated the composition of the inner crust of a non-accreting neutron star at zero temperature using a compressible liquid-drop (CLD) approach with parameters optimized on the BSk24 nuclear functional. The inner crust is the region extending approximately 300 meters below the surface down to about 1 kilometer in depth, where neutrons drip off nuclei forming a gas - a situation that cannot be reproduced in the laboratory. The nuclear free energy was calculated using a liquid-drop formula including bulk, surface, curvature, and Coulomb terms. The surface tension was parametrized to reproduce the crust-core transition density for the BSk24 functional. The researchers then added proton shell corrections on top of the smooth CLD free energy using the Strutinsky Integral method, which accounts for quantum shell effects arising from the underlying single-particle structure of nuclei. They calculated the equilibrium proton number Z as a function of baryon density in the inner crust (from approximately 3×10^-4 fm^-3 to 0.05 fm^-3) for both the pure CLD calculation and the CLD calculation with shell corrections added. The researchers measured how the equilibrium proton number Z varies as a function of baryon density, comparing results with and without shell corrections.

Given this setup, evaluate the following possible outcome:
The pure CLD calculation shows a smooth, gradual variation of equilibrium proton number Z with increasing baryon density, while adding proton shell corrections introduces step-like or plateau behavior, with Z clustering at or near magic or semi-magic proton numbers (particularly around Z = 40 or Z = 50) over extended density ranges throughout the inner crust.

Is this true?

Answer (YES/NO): YES